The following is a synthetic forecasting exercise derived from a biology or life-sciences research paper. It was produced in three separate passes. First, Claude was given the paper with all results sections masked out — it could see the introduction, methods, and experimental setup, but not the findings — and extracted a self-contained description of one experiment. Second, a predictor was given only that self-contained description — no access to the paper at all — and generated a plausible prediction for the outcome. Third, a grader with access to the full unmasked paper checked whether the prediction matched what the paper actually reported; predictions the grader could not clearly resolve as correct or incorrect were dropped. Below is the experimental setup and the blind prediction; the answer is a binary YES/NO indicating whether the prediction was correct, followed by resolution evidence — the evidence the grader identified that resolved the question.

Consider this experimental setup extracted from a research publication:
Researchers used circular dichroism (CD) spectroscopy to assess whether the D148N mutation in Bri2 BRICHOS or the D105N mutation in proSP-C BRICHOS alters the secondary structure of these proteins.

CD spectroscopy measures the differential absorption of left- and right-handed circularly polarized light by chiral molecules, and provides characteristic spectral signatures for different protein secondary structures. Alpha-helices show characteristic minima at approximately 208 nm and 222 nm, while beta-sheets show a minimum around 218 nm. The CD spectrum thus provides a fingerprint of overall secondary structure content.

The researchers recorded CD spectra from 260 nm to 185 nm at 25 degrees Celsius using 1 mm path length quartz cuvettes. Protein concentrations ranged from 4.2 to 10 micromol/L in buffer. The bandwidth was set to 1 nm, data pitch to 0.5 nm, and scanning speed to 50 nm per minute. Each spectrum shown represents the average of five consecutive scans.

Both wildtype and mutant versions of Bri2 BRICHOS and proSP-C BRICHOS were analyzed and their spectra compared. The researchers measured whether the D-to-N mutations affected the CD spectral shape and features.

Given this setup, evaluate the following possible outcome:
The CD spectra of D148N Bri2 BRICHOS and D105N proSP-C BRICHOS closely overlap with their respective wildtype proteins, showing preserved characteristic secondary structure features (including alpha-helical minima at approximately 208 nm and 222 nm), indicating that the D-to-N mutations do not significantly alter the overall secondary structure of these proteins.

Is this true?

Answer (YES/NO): NO